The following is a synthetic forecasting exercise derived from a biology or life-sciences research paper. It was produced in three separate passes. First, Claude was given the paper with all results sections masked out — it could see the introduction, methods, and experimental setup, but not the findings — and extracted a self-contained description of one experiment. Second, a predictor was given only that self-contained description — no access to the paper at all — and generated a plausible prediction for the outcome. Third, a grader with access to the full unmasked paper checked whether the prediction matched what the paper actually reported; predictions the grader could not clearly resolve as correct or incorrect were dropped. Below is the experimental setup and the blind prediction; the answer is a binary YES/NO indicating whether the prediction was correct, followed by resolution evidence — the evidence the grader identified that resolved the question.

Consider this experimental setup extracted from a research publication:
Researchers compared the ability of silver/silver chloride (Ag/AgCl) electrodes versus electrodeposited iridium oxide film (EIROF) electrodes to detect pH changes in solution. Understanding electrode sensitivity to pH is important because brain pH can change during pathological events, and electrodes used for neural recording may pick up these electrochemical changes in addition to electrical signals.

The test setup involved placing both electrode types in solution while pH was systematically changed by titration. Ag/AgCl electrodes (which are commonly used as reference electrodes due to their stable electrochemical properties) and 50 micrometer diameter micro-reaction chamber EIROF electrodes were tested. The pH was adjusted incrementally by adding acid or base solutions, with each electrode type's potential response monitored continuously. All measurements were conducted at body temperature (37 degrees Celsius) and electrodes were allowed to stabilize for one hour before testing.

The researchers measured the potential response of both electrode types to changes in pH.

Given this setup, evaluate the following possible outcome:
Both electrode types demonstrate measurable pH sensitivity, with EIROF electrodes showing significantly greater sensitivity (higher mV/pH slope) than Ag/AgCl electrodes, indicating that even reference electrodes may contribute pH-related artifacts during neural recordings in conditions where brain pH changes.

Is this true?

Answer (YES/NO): NO